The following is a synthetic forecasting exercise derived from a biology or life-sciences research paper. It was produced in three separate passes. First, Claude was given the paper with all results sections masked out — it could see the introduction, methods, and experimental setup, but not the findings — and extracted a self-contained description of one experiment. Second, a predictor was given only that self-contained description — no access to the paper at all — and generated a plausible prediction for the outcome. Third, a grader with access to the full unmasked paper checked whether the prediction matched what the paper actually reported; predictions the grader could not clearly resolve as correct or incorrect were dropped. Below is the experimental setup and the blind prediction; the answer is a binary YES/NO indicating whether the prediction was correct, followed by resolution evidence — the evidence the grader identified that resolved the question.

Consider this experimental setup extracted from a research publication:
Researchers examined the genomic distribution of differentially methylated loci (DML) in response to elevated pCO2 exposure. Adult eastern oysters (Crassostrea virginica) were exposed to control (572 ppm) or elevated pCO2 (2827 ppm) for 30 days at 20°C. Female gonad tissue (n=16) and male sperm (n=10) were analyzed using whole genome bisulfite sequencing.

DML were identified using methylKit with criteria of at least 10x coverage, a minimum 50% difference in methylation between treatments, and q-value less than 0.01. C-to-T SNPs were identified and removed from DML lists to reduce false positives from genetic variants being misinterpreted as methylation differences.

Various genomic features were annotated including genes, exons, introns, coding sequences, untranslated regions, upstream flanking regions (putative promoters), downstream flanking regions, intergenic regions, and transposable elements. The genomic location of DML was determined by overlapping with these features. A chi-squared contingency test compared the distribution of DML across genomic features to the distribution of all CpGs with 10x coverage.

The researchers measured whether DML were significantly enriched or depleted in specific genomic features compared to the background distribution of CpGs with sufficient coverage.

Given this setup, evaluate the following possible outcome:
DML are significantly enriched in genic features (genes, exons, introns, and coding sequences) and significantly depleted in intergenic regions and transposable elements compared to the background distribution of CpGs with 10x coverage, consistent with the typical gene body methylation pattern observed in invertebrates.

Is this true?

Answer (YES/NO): NO